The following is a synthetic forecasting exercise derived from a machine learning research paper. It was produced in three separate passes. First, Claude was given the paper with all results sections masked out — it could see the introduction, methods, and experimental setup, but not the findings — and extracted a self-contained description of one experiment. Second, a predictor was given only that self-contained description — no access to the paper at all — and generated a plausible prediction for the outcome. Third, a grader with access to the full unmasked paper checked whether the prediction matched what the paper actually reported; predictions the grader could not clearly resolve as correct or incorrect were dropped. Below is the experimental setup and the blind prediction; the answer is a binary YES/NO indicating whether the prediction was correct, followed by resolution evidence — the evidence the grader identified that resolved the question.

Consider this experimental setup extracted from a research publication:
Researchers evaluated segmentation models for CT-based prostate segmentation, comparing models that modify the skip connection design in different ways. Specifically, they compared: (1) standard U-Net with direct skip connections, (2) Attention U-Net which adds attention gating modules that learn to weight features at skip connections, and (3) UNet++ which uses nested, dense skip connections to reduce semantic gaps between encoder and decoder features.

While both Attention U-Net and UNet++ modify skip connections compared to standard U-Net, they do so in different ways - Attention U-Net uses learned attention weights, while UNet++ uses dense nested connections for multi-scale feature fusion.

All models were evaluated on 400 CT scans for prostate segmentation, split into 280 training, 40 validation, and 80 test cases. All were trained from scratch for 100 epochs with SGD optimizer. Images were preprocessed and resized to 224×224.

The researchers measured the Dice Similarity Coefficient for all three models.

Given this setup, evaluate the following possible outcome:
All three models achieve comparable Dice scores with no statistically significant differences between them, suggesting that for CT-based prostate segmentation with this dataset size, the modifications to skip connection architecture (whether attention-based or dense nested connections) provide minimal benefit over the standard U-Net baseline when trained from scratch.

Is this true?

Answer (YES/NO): NO